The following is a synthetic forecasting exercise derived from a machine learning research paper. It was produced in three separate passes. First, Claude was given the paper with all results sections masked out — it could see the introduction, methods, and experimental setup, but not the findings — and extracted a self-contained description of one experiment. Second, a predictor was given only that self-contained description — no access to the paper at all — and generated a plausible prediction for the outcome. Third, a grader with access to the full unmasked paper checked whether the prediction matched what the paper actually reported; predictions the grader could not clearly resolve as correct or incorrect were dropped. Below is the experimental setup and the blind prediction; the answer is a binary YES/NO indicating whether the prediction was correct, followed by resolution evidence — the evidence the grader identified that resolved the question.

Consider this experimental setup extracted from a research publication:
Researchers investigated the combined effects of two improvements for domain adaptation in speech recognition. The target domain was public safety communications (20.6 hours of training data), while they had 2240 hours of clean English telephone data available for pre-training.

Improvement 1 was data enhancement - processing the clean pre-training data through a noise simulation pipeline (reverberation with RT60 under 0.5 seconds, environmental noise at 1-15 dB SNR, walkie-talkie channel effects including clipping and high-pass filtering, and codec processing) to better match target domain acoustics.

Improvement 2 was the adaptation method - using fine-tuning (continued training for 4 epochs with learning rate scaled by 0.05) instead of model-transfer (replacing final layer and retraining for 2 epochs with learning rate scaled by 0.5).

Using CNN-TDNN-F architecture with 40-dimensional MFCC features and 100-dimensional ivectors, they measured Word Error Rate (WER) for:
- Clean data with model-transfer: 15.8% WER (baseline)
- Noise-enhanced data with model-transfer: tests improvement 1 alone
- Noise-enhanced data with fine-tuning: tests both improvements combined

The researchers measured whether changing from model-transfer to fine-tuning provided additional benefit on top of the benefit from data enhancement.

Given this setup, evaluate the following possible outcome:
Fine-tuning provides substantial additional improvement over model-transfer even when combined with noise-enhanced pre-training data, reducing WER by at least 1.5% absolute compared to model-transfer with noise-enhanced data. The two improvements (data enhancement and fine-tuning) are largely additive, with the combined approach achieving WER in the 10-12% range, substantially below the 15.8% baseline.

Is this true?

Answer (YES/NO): NO